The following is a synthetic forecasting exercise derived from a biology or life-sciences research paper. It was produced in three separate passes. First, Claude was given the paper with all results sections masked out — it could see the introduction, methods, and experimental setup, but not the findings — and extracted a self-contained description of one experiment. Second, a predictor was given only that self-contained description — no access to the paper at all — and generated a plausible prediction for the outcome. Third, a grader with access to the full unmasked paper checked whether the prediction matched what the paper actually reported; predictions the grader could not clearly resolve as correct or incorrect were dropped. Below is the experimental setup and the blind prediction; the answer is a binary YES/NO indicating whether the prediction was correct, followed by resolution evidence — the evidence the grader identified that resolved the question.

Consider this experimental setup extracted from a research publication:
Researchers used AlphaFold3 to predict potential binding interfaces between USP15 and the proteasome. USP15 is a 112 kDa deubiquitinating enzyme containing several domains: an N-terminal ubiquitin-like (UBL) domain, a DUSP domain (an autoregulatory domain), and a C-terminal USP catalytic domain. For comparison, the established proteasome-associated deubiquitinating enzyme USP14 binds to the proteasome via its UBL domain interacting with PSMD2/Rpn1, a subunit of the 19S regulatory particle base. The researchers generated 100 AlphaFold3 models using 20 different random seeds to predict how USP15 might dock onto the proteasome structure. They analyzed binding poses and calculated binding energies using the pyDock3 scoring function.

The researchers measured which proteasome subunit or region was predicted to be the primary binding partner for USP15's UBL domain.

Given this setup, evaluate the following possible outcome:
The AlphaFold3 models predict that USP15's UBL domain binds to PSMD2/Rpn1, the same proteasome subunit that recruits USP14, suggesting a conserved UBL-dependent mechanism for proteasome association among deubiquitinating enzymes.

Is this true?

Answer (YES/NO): NO